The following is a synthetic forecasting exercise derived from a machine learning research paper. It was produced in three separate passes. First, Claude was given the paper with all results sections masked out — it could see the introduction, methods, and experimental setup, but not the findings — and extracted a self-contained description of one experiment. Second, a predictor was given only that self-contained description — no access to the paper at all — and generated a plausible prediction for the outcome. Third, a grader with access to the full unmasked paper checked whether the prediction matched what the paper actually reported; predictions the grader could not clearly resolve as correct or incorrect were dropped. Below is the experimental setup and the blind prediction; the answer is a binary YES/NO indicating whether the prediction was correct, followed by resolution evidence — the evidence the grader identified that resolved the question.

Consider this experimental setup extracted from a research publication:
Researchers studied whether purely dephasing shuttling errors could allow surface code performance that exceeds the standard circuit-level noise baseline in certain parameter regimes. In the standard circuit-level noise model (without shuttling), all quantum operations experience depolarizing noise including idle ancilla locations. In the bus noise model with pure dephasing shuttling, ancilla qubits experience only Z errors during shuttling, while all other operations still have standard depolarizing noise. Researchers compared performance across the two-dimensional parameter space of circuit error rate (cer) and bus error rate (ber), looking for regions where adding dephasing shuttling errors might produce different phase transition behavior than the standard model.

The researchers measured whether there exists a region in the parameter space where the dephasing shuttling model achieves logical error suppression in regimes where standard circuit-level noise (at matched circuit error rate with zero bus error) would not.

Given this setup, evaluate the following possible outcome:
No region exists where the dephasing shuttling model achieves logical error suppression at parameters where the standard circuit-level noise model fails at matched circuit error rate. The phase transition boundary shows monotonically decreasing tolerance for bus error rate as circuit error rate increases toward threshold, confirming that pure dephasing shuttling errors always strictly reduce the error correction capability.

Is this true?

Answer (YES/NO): NO